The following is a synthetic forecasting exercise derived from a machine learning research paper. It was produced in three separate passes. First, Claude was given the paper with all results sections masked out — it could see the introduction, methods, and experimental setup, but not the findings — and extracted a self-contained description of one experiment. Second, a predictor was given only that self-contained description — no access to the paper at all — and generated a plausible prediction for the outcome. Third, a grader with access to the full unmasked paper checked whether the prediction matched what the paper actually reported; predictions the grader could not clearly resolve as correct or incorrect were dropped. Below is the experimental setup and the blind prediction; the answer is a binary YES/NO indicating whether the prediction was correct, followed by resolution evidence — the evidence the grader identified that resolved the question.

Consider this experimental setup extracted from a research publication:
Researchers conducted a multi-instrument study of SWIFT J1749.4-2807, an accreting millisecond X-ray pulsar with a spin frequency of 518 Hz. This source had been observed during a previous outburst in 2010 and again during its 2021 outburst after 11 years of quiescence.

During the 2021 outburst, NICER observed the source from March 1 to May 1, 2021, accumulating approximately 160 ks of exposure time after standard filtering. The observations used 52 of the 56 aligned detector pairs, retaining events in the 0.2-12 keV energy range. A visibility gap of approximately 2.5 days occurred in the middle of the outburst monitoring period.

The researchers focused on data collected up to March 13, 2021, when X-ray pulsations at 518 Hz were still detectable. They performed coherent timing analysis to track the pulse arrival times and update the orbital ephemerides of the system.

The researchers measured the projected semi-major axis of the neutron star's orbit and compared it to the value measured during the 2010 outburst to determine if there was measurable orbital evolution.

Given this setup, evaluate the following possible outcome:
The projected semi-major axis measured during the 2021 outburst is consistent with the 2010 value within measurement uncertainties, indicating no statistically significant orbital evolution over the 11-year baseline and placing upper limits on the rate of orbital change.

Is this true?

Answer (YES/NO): NO